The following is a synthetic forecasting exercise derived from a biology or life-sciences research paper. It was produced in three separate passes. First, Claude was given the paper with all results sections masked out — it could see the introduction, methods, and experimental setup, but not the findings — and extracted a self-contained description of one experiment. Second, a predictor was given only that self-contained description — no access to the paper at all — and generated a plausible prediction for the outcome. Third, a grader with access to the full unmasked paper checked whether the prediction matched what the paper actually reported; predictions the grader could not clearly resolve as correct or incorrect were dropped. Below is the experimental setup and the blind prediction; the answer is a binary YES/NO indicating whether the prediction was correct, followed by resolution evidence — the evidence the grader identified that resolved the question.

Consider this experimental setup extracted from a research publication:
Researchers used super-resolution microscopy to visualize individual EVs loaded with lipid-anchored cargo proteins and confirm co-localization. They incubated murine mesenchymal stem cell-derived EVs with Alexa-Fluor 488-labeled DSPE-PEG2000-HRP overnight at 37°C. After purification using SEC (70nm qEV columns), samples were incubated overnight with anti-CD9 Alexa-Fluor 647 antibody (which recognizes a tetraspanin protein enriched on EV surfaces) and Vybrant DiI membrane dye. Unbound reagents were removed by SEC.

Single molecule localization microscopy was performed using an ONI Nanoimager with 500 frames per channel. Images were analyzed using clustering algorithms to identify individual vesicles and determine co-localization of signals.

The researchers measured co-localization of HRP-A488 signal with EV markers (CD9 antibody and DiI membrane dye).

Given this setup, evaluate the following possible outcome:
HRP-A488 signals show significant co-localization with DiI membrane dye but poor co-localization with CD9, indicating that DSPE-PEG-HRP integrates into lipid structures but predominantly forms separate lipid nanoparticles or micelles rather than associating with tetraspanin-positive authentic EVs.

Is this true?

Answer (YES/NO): NO